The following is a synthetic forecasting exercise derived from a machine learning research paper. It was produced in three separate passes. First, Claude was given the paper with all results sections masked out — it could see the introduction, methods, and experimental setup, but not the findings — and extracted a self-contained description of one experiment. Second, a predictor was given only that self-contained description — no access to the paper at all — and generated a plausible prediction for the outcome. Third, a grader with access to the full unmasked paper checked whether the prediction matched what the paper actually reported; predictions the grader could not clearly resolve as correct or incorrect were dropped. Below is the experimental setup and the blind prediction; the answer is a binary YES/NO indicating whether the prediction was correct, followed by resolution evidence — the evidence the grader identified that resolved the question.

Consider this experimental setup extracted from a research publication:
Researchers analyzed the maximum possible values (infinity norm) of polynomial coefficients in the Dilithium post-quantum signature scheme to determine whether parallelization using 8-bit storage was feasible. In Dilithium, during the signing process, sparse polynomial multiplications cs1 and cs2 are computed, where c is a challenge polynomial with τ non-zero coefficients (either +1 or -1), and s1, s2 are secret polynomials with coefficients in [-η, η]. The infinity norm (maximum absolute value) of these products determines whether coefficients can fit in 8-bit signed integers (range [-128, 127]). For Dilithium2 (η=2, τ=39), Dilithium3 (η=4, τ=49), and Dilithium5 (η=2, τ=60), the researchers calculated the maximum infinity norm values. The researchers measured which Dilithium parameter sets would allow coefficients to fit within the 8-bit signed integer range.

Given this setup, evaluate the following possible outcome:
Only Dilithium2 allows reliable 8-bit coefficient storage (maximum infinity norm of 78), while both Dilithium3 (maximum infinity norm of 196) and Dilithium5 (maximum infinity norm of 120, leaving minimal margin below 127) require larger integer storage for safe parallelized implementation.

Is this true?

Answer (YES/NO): NO